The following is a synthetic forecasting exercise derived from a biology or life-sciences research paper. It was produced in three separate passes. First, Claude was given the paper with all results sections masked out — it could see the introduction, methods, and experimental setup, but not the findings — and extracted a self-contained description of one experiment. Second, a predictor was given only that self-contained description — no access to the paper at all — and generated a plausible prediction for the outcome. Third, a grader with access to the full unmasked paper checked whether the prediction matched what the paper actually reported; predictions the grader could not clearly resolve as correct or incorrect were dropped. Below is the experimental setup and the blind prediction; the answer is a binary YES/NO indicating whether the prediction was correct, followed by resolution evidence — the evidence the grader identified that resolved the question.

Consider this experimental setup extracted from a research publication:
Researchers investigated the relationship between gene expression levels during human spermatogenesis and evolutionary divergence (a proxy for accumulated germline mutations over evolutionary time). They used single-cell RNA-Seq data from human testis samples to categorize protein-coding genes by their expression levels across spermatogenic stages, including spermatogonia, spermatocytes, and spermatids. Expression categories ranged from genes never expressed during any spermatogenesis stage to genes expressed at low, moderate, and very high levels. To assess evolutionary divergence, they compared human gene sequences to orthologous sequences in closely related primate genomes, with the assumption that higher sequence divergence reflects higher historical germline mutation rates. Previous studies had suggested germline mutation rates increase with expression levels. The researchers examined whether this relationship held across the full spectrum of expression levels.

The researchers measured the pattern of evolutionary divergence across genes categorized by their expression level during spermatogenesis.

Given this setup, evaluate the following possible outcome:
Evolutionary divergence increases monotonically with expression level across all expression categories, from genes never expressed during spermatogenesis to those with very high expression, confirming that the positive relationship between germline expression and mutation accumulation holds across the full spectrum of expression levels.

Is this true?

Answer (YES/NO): NO